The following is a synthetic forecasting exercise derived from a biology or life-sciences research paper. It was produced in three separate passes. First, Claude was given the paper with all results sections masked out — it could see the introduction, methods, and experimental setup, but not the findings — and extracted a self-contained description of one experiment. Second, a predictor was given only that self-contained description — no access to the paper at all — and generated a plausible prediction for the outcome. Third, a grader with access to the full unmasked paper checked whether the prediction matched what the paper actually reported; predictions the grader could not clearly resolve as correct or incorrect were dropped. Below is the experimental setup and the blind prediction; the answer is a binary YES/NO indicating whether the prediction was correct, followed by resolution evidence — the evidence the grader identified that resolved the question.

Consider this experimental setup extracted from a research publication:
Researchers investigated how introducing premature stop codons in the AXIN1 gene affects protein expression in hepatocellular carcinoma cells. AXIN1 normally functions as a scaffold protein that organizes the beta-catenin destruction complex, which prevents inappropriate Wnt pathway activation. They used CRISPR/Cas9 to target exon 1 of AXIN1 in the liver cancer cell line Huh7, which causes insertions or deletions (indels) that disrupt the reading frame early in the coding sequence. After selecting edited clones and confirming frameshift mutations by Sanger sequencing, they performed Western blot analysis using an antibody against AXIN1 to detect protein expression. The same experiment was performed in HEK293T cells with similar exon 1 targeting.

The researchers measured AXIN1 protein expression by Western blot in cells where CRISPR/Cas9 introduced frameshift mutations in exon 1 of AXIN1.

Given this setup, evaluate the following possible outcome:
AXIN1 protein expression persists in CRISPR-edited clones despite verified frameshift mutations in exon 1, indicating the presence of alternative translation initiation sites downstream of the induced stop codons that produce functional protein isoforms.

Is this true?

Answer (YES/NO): YES